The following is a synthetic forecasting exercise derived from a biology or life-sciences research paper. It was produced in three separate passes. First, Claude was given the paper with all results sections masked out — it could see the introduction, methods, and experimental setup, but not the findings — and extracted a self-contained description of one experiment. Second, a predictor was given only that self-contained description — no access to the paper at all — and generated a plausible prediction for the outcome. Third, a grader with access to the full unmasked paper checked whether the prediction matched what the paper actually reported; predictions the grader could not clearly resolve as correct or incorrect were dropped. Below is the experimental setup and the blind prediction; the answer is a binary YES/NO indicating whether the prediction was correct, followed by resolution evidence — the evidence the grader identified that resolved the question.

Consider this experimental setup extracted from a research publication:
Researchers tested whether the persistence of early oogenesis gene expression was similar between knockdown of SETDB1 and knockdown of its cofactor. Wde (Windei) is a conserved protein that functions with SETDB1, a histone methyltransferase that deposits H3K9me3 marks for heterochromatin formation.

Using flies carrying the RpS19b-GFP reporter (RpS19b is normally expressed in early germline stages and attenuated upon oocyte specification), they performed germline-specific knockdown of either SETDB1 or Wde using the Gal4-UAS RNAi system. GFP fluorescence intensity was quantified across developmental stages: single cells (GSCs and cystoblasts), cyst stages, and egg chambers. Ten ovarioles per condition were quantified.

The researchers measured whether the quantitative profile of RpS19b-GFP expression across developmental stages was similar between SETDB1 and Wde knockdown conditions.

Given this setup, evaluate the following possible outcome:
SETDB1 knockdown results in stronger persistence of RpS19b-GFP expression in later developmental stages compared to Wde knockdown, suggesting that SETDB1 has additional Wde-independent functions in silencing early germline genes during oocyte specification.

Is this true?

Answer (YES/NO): NO